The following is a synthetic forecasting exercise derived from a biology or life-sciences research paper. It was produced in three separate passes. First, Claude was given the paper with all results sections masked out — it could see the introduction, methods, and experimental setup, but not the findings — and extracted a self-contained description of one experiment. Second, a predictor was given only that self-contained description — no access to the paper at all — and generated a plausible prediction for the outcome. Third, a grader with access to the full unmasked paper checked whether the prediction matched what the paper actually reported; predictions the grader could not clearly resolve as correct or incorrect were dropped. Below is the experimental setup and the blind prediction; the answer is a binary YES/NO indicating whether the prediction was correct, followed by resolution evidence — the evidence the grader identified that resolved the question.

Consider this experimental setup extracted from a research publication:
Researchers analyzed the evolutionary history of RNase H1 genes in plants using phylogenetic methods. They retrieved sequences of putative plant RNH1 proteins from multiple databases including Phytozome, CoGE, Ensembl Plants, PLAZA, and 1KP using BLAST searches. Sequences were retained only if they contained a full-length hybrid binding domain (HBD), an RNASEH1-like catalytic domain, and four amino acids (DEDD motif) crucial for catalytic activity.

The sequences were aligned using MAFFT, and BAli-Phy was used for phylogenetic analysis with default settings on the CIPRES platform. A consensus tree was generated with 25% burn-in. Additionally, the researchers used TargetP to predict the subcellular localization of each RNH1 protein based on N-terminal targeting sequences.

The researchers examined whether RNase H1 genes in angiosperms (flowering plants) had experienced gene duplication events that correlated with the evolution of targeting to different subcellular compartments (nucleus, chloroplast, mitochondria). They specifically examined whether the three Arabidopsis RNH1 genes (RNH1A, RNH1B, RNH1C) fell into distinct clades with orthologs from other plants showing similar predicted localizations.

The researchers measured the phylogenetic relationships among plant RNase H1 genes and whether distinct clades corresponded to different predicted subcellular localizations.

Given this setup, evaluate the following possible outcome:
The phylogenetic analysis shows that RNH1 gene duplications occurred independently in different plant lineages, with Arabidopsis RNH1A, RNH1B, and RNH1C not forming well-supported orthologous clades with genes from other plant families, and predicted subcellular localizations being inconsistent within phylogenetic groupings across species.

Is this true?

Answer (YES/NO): NO